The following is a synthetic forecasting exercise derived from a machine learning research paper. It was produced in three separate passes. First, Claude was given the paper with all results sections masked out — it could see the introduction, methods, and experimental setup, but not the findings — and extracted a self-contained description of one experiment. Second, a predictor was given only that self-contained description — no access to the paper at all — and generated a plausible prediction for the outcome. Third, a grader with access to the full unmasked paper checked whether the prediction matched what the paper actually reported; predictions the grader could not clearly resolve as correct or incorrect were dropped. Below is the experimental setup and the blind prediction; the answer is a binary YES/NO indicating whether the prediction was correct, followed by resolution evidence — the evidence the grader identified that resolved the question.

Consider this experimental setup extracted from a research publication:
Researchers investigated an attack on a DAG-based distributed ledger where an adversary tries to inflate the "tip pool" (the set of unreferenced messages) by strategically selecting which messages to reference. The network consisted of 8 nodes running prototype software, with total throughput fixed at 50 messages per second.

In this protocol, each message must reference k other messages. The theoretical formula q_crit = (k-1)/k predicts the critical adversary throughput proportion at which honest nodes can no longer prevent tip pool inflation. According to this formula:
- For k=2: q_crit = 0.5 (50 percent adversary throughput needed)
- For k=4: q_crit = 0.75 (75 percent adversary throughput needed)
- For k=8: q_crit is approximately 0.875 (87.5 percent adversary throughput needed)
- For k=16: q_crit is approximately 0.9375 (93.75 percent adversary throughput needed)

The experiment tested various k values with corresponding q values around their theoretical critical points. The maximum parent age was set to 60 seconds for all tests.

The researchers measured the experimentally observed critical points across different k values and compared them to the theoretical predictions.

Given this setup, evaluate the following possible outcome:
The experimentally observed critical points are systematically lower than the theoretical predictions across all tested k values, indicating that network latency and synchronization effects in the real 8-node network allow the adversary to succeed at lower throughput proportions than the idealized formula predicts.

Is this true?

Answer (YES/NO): NO